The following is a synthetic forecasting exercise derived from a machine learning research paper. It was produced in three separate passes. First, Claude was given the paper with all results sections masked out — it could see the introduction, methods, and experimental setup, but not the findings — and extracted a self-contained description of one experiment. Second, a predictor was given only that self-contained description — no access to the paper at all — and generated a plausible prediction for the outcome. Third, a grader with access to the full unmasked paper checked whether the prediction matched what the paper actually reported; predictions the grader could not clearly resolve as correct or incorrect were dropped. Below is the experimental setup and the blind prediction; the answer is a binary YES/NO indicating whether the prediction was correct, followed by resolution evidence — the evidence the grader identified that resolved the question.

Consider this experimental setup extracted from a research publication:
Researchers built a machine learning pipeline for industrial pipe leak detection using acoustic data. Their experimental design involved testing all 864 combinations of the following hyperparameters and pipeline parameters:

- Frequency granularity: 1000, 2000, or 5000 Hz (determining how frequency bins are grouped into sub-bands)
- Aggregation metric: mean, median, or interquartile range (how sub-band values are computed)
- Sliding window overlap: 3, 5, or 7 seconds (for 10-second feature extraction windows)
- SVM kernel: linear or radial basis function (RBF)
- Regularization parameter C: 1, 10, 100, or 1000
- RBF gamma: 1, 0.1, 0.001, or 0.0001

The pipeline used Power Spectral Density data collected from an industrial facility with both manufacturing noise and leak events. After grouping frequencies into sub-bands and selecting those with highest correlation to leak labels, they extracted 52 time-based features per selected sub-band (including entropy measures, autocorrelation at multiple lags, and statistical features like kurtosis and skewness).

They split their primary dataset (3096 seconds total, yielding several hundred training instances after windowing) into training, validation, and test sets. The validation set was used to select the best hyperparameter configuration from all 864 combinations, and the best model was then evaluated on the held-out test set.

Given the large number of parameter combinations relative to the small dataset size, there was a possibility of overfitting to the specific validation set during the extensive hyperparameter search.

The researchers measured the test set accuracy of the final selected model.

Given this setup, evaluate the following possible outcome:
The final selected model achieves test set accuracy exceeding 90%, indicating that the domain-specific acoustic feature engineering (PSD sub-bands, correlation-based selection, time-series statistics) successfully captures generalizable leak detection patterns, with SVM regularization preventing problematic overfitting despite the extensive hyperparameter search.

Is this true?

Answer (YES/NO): YES